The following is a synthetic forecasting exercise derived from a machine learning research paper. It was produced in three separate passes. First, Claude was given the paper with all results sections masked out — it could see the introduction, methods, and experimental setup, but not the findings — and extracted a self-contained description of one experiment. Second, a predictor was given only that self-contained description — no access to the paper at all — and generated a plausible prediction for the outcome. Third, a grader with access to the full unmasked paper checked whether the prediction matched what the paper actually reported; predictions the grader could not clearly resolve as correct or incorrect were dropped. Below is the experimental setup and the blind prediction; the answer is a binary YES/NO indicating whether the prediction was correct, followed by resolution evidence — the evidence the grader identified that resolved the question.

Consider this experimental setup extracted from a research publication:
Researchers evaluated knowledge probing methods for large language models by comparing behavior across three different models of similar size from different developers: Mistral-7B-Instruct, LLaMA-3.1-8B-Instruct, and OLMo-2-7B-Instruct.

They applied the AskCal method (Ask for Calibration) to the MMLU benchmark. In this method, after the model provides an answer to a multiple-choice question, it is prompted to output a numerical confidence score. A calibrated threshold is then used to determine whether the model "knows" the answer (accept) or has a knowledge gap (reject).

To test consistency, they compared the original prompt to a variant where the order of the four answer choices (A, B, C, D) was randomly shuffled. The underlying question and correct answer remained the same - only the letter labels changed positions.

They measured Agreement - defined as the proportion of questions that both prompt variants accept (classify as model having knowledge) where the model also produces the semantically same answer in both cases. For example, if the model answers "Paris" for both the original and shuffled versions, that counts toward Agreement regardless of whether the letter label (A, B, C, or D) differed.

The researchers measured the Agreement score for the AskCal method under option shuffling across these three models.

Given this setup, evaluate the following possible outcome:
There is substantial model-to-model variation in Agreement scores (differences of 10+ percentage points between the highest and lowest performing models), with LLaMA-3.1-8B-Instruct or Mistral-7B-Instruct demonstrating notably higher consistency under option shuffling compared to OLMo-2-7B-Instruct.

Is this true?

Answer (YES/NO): YES